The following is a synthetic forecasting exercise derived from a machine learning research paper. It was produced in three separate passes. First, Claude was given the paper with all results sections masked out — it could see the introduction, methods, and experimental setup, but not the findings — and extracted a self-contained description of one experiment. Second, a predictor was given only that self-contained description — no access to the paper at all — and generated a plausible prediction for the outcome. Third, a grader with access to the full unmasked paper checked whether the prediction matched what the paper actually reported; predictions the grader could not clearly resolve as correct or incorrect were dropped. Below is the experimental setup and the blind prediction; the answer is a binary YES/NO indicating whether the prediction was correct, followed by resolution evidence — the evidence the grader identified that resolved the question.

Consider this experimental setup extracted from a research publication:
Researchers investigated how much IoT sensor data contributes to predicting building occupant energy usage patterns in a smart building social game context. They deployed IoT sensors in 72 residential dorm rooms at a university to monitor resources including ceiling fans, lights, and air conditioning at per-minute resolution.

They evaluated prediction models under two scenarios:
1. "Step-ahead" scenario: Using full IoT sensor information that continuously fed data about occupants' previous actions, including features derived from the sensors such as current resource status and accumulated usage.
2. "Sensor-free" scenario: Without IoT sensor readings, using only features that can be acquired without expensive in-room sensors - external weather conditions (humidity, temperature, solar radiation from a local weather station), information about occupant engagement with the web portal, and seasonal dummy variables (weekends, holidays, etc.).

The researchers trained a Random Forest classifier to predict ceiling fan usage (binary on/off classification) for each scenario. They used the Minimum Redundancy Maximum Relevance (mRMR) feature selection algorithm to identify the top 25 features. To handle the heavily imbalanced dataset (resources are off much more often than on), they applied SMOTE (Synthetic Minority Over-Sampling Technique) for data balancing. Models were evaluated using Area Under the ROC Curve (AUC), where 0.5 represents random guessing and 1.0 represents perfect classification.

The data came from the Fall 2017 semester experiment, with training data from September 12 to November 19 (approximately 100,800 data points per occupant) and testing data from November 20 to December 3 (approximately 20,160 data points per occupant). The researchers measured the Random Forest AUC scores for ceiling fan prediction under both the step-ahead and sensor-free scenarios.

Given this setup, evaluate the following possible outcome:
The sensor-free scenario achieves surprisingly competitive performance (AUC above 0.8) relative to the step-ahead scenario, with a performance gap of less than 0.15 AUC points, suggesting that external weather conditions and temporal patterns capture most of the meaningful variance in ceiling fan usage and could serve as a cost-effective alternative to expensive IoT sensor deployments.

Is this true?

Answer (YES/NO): NO